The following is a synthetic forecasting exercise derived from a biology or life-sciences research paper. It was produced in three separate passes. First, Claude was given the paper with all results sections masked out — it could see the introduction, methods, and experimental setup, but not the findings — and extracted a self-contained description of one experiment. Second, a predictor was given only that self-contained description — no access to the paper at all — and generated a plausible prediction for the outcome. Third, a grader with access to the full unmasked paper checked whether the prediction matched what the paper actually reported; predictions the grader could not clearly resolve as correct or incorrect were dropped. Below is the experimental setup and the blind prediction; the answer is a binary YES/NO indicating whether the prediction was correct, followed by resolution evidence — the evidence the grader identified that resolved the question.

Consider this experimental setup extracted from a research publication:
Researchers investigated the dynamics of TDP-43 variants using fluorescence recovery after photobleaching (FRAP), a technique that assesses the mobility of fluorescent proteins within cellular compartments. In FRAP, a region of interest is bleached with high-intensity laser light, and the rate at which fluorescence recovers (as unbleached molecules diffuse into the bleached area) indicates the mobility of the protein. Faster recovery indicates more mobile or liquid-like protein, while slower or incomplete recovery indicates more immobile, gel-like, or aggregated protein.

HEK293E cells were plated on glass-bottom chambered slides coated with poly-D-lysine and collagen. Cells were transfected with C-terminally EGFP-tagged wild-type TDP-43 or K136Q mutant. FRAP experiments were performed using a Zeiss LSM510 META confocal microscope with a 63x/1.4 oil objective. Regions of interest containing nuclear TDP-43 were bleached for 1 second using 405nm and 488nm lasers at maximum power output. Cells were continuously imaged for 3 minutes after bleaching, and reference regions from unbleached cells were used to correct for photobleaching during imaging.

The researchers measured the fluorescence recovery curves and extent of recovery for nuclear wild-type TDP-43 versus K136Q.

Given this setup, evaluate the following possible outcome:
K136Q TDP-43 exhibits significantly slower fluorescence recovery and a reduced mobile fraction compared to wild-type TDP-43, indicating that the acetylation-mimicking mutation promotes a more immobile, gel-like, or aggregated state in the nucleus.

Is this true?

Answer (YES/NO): YES